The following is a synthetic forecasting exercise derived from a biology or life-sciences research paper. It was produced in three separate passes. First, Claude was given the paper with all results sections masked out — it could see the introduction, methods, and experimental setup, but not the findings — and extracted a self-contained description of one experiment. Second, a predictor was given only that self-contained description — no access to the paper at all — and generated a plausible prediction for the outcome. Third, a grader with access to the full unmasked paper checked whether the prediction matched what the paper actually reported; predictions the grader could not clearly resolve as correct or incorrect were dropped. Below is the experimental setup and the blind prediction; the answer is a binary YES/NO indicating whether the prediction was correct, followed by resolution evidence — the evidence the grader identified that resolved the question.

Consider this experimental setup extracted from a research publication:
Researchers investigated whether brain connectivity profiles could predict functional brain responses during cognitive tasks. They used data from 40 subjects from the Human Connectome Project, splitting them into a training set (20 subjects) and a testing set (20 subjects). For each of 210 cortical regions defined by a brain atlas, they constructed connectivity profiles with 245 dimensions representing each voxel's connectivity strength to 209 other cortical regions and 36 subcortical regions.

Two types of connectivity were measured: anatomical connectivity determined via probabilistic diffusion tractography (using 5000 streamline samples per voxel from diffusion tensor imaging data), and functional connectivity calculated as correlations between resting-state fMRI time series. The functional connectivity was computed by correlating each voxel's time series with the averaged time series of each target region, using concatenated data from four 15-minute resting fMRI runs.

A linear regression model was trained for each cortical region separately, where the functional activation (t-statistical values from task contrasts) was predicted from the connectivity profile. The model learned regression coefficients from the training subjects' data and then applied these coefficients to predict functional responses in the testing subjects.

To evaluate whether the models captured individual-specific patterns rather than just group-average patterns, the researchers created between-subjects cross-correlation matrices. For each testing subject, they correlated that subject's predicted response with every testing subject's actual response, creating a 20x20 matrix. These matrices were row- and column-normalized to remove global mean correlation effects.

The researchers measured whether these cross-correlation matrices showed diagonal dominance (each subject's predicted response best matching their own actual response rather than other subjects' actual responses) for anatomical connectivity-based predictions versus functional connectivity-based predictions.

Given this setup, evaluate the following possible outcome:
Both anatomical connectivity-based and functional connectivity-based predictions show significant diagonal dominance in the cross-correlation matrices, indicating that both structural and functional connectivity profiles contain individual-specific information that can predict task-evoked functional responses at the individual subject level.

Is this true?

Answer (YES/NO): NO